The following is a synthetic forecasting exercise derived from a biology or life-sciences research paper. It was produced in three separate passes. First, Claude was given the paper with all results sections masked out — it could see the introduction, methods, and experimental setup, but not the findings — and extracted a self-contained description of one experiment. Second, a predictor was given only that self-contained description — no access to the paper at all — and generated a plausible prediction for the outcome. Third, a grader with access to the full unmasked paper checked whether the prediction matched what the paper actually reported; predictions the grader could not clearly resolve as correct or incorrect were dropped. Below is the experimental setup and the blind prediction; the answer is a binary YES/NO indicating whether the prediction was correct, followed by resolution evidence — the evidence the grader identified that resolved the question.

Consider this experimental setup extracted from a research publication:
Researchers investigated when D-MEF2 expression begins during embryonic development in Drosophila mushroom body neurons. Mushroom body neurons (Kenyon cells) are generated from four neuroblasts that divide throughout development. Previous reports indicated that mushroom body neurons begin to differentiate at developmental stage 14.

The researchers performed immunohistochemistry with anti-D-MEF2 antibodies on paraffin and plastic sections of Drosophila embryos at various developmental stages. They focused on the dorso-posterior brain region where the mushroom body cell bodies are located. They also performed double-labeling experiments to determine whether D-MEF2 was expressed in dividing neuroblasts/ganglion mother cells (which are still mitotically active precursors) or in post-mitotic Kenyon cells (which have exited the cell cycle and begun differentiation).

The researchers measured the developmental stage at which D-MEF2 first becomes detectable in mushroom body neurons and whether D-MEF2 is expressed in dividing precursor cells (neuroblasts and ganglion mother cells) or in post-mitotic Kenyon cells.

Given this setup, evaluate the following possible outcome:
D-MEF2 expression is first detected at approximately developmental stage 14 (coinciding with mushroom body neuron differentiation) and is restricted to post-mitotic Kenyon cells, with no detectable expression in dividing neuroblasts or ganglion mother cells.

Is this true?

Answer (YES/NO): NO